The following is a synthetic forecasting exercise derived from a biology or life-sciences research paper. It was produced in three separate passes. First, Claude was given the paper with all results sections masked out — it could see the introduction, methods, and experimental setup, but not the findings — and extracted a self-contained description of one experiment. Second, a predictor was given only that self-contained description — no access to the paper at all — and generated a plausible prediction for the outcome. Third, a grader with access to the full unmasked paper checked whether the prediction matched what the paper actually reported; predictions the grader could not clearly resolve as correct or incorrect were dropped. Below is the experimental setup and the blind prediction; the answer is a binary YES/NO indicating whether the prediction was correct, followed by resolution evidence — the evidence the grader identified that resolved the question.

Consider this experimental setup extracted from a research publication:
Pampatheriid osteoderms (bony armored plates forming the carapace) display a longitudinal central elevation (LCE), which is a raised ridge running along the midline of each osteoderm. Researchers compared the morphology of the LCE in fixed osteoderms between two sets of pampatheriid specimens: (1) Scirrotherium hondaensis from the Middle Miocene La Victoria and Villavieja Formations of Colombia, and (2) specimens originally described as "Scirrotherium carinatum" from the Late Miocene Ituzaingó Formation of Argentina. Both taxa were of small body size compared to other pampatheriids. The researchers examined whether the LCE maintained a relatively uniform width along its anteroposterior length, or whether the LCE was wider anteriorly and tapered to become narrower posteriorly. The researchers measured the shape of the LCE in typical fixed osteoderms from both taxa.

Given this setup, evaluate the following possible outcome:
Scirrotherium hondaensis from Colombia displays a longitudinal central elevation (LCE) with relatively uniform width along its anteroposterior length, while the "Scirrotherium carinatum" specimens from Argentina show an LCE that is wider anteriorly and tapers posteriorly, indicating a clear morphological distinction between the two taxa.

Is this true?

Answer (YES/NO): YES